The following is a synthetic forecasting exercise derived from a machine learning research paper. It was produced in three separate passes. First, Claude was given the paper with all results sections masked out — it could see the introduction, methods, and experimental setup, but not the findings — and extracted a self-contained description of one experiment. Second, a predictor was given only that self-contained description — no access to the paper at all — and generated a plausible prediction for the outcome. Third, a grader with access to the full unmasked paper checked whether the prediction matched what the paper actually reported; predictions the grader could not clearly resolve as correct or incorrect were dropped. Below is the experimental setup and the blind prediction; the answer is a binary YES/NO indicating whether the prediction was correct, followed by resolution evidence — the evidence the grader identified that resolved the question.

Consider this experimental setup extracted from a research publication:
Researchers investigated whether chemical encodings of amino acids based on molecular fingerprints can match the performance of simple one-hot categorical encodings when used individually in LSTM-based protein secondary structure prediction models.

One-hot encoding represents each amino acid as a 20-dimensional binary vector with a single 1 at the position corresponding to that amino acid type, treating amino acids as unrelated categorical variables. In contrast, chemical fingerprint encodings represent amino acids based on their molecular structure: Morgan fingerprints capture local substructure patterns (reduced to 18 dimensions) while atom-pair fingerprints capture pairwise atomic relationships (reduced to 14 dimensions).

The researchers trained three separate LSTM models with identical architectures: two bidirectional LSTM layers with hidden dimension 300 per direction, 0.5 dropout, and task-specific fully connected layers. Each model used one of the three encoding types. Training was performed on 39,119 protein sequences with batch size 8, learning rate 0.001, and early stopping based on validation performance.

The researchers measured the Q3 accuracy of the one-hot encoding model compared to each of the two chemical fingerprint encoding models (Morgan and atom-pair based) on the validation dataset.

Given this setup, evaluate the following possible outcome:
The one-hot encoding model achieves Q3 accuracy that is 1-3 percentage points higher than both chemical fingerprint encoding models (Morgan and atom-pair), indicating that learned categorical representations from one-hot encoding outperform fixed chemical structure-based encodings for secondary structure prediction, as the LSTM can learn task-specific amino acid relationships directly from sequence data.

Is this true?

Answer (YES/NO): NO